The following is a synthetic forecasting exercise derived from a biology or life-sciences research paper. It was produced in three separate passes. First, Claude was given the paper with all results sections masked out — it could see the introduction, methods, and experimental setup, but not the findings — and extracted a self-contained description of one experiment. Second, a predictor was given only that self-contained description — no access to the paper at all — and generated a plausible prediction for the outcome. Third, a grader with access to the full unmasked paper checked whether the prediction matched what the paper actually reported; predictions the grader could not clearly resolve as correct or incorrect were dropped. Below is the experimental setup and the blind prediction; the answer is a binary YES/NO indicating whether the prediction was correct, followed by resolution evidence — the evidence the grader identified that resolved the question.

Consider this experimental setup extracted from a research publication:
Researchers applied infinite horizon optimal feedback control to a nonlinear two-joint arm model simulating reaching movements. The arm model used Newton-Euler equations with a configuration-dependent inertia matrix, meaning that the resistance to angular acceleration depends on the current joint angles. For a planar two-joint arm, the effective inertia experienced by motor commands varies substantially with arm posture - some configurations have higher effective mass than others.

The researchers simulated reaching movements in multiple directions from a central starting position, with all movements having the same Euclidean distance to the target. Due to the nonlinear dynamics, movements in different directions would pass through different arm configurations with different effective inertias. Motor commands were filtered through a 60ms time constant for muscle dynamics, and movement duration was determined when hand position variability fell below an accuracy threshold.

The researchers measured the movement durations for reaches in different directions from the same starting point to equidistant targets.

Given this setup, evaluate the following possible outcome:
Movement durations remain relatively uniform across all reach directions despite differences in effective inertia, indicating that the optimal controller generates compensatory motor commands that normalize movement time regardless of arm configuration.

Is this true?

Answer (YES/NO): NO